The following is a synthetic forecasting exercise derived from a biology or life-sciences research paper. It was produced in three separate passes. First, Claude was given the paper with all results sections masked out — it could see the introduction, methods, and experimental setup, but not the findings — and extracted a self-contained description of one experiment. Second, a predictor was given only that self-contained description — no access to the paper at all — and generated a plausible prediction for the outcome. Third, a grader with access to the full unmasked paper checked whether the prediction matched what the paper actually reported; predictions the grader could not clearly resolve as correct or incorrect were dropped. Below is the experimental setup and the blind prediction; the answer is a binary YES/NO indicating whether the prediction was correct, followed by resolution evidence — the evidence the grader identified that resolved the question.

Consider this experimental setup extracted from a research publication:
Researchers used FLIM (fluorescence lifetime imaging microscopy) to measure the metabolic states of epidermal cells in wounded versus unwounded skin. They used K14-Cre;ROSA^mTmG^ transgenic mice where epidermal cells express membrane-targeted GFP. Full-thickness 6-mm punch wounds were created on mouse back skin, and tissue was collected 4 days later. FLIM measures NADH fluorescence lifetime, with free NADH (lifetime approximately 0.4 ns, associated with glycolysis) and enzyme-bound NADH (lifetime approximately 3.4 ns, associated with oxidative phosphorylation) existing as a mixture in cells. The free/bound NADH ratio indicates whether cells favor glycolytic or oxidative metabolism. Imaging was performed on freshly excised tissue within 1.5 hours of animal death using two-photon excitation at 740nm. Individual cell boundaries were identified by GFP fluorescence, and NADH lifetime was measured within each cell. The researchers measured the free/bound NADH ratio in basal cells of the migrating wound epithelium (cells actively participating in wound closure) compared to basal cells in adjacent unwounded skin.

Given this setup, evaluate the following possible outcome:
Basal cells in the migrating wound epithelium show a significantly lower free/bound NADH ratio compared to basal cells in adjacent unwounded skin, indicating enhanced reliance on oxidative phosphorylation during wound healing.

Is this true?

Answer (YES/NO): NO